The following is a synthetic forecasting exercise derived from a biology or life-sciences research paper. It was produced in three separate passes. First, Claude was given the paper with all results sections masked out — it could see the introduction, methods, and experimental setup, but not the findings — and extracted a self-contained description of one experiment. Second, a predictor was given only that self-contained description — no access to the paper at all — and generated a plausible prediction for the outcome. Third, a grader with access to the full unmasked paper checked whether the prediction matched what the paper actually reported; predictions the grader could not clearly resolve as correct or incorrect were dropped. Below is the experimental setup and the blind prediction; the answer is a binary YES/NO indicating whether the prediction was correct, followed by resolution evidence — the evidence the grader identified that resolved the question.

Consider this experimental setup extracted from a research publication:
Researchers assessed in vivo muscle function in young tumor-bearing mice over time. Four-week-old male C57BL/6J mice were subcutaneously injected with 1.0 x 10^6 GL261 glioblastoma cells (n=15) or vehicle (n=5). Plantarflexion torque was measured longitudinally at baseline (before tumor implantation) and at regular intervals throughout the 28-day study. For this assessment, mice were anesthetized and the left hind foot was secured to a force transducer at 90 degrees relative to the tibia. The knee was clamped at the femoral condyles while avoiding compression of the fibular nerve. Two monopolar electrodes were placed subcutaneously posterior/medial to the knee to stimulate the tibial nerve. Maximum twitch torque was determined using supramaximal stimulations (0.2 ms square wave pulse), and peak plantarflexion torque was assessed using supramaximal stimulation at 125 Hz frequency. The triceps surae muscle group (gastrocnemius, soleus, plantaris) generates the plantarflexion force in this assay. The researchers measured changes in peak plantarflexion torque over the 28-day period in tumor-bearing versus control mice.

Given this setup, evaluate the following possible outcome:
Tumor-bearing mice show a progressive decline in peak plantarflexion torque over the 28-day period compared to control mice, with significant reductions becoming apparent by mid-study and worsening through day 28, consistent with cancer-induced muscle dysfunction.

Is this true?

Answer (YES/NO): NO